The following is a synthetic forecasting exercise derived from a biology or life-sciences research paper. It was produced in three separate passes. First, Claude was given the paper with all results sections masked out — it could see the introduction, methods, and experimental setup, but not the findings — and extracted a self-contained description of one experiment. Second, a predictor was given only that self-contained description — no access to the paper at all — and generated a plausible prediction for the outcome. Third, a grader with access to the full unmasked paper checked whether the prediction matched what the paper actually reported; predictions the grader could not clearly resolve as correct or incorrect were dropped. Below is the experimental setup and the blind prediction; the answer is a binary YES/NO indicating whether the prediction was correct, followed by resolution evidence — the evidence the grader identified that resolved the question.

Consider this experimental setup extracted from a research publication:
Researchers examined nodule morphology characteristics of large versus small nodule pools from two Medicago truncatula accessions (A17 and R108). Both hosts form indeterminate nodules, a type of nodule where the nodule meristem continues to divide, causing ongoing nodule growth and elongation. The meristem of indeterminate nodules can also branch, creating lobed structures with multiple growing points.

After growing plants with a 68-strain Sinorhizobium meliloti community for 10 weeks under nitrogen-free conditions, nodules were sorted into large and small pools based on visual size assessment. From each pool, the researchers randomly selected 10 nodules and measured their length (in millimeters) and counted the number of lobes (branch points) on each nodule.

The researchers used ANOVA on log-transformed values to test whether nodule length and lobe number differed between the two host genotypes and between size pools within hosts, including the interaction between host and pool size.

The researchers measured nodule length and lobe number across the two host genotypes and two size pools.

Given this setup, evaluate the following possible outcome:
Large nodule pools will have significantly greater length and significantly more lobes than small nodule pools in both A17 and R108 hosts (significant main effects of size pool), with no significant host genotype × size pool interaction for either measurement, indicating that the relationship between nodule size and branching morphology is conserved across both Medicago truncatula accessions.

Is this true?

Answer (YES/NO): NO